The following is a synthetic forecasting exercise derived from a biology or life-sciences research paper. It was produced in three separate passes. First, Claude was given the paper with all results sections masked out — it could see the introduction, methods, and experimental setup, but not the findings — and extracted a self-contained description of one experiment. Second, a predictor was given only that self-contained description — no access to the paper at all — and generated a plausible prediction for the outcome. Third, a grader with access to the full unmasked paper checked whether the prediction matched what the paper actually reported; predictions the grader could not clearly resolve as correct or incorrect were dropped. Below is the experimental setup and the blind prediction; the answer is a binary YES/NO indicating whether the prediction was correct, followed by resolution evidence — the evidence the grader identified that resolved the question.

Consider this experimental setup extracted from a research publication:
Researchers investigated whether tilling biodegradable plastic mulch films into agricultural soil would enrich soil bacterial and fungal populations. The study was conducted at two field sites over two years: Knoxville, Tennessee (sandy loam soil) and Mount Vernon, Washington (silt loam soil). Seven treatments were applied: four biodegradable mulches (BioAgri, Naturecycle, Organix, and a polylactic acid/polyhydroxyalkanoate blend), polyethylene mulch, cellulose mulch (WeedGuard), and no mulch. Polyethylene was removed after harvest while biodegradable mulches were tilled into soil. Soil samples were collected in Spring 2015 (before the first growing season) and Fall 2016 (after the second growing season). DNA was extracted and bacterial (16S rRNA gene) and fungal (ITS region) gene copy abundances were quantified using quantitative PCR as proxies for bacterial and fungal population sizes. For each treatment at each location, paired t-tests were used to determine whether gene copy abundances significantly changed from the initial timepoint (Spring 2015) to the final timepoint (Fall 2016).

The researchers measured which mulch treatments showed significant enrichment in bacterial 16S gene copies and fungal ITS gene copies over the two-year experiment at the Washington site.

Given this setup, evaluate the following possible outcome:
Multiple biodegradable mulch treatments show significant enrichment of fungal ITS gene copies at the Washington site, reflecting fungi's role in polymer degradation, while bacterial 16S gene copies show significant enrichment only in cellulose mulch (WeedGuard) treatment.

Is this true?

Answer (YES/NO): NO